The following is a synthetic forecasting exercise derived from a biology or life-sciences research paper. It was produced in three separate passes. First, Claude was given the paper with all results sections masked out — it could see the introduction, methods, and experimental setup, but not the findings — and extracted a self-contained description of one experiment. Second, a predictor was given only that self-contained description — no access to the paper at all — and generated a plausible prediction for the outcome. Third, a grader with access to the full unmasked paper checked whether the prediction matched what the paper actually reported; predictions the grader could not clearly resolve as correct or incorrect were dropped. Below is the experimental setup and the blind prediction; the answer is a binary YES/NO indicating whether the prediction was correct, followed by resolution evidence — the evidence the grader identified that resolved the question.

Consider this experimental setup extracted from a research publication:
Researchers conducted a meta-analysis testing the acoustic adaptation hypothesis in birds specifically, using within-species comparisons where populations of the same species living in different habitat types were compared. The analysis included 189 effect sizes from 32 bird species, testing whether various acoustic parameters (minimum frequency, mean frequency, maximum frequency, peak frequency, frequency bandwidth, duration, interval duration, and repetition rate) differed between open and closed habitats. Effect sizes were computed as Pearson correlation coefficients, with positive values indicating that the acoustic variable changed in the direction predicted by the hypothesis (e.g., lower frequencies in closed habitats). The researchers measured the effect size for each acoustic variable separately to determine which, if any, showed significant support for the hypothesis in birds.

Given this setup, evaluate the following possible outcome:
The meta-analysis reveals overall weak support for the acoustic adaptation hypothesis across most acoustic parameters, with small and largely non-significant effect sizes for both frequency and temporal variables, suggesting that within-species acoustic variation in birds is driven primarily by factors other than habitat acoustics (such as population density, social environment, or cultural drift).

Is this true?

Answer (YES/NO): YES